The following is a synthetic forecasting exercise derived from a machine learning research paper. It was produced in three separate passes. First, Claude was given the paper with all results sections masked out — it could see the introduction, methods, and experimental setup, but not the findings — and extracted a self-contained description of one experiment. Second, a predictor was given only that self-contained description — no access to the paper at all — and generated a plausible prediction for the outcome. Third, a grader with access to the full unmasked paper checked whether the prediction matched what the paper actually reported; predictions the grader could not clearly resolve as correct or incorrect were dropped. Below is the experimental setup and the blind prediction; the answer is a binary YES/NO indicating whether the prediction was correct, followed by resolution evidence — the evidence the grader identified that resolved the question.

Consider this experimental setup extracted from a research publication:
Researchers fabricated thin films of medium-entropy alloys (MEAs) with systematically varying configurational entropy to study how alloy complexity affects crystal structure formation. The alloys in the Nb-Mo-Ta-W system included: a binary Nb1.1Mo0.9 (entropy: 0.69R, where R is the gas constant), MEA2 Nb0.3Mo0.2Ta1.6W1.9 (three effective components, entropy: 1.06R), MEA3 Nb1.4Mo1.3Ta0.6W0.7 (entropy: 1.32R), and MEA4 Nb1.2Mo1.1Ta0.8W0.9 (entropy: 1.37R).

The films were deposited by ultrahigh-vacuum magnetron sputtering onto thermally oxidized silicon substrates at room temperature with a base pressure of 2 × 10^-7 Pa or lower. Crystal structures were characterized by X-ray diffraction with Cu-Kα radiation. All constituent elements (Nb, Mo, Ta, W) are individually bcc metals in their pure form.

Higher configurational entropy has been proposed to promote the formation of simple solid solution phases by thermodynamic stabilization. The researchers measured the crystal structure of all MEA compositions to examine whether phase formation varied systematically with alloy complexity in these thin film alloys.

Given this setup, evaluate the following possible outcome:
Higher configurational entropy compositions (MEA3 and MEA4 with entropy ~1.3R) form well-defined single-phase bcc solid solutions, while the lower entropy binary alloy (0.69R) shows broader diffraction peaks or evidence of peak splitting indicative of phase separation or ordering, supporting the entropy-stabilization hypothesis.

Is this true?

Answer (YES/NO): NO